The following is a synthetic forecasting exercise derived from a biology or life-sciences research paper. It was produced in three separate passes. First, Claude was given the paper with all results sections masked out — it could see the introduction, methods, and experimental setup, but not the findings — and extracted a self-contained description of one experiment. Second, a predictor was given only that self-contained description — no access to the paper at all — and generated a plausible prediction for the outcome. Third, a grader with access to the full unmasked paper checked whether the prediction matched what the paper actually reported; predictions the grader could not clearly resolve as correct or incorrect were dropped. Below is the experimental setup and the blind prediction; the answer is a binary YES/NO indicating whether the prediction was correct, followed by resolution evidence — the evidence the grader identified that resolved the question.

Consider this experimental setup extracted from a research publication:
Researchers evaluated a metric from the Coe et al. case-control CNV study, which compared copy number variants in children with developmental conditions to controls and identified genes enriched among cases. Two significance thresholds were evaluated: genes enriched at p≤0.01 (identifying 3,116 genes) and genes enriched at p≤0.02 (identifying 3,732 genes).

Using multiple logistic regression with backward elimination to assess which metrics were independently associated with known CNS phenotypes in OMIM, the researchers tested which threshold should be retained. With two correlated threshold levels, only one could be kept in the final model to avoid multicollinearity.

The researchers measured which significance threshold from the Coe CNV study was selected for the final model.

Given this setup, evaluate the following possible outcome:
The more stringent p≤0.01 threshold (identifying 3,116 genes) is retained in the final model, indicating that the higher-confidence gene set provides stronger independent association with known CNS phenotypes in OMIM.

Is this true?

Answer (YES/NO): NO